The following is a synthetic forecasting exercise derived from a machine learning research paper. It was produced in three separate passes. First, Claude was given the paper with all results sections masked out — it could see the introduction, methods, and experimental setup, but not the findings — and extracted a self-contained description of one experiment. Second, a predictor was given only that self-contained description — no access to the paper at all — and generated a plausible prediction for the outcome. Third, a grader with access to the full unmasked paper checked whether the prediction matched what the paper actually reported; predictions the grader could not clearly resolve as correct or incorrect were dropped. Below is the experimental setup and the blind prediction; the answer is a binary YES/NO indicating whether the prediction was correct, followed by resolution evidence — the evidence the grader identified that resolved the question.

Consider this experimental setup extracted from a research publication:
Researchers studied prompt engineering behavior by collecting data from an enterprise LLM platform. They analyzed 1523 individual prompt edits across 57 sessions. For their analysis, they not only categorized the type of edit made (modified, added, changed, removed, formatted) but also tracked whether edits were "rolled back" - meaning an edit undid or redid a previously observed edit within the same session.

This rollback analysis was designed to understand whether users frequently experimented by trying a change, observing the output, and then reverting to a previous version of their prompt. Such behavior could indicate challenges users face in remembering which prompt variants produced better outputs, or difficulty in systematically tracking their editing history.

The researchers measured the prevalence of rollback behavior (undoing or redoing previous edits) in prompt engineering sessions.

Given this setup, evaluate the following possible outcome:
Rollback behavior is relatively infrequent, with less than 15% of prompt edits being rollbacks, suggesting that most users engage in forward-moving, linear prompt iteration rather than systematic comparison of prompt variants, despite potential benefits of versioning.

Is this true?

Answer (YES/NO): YES